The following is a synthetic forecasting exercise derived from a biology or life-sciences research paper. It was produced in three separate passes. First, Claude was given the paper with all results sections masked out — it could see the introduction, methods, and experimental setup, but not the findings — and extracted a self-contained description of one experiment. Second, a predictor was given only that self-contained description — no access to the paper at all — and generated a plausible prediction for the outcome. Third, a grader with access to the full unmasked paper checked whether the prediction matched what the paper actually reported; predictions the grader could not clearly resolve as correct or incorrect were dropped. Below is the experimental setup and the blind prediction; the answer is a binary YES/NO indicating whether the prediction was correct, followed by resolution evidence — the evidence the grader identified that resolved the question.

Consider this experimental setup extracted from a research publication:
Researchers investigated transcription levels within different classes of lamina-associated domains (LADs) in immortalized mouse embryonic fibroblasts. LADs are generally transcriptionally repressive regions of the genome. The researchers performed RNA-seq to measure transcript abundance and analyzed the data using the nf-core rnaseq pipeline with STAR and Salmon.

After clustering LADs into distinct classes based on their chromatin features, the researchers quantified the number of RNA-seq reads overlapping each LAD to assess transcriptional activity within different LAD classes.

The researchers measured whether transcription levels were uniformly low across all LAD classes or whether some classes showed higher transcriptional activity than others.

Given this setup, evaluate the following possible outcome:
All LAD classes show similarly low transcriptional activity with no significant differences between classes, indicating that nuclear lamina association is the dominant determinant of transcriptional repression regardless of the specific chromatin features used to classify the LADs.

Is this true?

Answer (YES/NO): NO